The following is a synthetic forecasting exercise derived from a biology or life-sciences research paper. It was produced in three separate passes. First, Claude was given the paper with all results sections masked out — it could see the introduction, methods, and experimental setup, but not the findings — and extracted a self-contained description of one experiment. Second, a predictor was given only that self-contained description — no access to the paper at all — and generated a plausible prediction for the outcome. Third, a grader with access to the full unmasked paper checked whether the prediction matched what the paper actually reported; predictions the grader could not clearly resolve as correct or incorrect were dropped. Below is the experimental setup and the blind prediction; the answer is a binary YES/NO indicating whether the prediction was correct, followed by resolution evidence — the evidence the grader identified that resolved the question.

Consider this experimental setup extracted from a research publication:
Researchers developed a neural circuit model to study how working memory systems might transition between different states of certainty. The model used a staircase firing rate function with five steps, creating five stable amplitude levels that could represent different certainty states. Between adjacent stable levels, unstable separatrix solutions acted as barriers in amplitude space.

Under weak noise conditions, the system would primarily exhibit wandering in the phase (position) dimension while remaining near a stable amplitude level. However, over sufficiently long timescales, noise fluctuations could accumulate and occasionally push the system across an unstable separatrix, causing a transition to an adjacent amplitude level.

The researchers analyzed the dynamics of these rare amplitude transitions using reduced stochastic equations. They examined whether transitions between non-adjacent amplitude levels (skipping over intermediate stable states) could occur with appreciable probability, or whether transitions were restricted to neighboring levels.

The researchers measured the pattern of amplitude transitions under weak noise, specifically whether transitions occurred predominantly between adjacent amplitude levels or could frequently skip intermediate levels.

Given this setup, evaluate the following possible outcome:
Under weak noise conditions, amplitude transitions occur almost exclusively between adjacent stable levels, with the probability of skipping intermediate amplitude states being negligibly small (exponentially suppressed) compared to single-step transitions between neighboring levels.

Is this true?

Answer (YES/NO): YES